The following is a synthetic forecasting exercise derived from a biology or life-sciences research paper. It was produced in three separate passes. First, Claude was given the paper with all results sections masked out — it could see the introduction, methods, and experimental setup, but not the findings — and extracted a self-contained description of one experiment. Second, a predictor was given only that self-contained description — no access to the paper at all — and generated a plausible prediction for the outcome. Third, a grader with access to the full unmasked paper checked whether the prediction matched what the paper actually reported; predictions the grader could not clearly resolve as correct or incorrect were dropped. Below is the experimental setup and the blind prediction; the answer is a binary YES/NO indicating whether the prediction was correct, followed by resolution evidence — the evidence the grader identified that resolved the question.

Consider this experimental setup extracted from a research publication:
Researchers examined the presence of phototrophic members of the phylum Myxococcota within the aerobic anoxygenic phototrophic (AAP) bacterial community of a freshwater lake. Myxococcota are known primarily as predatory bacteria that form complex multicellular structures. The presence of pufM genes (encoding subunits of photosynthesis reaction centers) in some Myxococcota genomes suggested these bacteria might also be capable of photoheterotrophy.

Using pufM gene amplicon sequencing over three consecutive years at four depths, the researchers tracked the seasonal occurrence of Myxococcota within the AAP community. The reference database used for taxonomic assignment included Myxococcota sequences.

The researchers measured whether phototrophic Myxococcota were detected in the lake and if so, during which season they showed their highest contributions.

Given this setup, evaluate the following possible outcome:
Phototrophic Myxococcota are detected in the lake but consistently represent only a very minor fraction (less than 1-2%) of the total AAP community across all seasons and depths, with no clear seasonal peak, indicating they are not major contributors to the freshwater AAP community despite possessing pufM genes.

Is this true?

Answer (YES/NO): NO